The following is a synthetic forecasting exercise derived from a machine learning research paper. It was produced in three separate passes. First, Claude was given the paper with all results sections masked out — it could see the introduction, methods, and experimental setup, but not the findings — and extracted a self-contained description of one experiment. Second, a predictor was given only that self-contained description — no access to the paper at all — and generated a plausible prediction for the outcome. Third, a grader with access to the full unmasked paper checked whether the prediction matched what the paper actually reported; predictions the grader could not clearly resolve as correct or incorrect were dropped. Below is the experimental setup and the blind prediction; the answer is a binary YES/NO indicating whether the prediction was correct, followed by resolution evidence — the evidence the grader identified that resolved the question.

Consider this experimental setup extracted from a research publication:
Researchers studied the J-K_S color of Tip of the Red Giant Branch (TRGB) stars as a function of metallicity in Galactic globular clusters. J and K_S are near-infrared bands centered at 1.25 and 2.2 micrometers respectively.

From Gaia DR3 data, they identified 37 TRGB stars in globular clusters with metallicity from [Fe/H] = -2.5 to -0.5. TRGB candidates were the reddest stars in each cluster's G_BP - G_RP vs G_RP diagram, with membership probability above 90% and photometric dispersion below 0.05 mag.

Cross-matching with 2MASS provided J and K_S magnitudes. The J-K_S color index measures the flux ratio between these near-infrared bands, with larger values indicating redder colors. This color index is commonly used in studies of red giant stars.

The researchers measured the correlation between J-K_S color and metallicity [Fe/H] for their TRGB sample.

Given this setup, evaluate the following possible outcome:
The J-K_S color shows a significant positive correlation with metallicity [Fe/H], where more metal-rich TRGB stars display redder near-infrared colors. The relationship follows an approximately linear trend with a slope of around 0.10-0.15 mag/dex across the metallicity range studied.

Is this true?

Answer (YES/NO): NO